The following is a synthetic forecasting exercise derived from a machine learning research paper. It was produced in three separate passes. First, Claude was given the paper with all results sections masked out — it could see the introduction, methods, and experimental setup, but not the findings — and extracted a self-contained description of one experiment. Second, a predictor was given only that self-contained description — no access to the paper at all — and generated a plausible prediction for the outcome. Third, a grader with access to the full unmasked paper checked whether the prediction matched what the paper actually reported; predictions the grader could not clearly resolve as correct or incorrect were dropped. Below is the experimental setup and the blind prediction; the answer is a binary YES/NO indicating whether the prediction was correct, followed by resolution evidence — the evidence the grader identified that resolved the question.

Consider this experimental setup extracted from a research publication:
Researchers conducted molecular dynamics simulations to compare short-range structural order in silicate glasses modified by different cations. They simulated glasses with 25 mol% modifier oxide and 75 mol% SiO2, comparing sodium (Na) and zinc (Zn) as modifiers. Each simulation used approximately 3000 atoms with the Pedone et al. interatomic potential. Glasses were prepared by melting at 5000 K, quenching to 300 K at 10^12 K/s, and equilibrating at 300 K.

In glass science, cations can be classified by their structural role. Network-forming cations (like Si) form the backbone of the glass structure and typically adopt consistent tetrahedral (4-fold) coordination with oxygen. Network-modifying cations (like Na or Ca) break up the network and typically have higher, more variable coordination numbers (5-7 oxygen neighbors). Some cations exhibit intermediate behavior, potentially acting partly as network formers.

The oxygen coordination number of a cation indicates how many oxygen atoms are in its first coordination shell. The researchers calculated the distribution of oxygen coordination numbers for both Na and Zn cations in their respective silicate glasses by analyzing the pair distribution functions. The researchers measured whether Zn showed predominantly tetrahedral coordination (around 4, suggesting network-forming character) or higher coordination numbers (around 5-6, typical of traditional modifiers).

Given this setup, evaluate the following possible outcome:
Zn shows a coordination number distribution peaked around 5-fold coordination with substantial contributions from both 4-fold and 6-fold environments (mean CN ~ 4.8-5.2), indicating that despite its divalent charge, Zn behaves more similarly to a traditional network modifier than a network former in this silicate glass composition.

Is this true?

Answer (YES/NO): NO